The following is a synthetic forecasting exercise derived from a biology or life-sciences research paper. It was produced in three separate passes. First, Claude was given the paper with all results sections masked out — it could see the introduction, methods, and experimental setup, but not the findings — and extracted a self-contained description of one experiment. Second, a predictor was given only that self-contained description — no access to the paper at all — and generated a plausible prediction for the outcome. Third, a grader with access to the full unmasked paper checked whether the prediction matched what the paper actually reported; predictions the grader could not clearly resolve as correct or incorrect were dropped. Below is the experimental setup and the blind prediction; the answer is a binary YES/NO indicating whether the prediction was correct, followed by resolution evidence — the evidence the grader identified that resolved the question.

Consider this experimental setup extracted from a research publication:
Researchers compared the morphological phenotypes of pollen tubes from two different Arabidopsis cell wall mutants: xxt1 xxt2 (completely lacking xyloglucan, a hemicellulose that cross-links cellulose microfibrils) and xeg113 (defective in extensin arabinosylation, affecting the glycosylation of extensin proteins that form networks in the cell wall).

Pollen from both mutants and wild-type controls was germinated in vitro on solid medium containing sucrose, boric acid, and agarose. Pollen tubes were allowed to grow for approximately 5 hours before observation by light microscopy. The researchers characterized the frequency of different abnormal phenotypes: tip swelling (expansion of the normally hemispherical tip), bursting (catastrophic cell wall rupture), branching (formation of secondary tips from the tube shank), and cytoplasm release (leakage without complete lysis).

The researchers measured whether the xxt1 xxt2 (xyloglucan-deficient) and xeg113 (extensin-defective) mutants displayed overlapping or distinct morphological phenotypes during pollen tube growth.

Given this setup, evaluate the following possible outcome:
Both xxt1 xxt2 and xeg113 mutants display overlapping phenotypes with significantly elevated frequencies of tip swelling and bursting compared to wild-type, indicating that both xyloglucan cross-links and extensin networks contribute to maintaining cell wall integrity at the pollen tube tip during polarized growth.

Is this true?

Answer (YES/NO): NO